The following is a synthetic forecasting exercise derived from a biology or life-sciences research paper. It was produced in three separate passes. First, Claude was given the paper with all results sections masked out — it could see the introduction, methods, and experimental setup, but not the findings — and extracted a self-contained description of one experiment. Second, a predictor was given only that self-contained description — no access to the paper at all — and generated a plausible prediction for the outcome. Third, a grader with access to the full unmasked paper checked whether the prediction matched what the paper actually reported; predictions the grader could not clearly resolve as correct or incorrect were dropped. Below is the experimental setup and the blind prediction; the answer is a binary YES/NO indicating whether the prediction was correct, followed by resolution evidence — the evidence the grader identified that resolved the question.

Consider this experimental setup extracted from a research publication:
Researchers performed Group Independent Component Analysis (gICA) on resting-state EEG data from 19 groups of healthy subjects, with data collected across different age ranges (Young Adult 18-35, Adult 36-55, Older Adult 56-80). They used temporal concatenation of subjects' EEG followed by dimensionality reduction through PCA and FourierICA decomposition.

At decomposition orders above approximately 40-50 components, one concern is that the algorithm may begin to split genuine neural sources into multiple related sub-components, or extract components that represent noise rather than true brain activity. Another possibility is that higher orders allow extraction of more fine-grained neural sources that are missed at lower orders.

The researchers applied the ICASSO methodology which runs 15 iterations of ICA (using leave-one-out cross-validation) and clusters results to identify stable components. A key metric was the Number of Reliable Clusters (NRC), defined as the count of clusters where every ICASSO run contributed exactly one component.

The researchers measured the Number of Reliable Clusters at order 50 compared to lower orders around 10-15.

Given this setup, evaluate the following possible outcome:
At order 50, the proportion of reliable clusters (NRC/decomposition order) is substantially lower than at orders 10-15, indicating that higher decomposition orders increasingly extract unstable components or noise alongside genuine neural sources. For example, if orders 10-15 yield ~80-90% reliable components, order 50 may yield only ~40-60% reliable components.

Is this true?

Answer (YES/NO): YES